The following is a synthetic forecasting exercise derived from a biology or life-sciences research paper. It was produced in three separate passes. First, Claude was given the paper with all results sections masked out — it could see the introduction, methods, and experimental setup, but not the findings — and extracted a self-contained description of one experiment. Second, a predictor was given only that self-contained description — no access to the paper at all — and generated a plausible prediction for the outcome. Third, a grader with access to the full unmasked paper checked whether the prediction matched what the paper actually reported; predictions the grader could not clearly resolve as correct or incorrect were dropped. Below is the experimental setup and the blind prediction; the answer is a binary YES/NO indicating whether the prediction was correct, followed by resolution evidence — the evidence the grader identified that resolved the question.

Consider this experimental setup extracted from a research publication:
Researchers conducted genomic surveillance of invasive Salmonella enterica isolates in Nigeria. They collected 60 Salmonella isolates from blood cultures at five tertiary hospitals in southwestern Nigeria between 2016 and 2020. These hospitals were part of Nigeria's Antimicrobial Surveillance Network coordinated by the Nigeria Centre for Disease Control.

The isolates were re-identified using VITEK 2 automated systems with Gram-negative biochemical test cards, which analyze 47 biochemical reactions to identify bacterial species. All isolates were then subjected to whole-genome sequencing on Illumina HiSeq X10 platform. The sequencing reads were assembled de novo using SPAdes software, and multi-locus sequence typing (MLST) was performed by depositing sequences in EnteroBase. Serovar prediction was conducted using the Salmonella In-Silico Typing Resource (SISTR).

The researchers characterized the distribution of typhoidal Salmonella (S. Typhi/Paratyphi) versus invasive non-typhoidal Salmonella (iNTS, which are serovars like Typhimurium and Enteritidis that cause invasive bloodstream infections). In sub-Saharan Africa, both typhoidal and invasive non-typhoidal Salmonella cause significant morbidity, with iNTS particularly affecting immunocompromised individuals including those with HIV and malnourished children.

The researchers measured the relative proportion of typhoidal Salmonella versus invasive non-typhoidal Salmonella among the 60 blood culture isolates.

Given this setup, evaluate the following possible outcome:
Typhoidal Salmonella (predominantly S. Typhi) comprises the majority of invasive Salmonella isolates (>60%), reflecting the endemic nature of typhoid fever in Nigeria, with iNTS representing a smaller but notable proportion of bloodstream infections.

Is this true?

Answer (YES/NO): YES